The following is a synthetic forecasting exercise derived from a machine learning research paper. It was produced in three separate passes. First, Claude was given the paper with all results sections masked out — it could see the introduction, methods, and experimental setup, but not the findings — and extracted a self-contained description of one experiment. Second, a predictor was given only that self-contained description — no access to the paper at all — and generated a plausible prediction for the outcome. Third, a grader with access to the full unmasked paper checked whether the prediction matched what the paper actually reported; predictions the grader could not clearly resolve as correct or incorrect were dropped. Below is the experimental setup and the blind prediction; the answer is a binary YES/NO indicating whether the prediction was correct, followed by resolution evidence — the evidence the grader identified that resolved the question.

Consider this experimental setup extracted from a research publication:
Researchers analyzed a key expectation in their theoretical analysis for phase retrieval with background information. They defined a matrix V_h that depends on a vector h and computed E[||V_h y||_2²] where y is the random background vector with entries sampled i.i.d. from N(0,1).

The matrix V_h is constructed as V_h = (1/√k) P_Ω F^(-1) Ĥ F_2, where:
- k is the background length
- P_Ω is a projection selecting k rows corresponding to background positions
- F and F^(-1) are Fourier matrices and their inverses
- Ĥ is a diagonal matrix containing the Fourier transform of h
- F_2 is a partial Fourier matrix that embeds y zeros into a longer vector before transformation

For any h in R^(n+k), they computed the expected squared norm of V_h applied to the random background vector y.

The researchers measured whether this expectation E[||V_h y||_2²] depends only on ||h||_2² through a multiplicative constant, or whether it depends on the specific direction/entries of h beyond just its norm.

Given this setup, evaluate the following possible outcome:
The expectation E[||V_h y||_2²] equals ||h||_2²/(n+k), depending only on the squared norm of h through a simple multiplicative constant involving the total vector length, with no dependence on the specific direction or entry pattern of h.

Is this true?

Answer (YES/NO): NO